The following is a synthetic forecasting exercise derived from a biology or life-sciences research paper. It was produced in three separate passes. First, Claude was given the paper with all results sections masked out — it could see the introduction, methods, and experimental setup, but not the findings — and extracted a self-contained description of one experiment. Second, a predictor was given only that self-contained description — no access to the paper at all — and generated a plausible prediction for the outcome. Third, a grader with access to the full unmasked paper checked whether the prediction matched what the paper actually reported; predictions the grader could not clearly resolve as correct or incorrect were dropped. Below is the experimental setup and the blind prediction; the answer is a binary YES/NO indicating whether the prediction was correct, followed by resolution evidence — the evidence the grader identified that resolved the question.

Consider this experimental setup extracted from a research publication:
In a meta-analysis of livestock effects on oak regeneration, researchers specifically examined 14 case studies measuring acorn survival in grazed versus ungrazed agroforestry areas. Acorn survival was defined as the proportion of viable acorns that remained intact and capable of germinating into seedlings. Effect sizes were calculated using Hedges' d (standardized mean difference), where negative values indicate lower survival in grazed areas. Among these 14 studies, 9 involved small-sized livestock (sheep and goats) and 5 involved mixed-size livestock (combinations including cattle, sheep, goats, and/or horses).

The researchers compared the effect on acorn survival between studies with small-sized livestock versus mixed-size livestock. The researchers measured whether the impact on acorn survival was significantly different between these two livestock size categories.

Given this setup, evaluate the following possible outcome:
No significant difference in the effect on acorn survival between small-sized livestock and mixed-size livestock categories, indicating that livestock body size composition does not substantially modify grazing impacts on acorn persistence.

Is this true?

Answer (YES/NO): NO